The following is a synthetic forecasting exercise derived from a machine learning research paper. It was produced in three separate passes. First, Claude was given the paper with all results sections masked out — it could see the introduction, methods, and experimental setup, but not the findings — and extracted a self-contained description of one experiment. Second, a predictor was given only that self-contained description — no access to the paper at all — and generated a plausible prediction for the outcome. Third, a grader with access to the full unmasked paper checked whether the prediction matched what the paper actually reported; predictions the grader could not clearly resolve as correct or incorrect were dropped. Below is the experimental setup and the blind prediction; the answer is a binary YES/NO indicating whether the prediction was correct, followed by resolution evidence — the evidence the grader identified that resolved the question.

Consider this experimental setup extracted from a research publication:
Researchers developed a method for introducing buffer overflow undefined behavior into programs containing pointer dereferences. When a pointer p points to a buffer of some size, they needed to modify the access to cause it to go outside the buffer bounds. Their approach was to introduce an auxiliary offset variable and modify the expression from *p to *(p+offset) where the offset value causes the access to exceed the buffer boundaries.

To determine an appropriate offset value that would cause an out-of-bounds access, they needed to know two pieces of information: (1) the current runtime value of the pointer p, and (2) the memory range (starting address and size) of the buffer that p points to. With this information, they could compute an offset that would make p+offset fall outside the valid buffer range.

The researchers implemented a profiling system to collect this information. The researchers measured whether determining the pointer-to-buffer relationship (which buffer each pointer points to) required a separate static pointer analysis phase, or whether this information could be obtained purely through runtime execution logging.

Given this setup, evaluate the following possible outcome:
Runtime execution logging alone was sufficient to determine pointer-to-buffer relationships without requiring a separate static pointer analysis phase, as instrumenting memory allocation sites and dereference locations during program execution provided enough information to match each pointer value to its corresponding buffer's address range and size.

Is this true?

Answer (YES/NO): YES